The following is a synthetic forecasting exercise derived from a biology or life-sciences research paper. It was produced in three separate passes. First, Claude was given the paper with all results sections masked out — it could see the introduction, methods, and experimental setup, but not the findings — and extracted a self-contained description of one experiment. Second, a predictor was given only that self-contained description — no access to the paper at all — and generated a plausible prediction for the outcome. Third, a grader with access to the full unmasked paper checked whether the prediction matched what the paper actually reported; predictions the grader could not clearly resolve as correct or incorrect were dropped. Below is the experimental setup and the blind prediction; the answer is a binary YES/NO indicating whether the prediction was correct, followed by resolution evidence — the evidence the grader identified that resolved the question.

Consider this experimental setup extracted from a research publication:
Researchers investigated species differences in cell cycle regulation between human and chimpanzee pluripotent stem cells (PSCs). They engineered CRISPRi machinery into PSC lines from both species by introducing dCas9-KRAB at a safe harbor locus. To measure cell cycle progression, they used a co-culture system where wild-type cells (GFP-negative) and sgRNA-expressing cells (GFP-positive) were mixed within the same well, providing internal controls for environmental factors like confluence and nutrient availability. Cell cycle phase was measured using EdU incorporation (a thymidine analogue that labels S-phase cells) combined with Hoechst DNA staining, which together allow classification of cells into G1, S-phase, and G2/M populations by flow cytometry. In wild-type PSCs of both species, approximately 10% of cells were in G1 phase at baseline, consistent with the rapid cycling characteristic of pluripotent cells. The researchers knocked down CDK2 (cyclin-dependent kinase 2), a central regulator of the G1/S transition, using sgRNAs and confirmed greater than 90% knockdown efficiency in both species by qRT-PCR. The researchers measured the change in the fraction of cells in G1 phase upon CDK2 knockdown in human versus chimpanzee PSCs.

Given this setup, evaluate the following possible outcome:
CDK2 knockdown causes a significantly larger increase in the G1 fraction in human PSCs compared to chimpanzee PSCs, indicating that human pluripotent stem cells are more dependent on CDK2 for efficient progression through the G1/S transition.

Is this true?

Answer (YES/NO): NO